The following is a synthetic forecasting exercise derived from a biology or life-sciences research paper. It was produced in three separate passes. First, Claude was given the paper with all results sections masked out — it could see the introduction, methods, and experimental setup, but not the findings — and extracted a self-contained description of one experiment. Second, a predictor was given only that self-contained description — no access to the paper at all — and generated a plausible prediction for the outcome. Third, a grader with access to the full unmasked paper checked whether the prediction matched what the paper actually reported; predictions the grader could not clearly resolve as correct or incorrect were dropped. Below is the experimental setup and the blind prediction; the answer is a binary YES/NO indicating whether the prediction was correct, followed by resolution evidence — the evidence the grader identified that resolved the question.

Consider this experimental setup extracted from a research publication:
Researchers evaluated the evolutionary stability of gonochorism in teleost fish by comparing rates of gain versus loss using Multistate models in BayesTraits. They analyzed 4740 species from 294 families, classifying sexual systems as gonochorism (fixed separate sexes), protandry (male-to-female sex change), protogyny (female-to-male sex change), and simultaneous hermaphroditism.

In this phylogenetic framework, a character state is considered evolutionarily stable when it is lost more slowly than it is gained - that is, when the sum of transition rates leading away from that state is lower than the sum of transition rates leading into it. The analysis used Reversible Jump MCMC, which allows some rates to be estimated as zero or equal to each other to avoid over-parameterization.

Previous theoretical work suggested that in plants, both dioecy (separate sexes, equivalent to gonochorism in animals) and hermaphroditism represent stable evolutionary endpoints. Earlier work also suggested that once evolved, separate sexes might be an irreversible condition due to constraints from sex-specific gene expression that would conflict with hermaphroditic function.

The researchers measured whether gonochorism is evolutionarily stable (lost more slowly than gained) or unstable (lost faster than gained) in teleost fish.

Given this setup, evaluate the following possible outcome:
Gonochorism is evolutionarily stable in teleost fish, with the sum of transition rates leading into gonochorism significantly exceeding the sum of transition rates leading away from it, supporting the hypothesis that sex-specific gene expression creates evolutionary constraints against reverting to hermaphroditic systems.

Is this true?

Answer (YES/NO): NO